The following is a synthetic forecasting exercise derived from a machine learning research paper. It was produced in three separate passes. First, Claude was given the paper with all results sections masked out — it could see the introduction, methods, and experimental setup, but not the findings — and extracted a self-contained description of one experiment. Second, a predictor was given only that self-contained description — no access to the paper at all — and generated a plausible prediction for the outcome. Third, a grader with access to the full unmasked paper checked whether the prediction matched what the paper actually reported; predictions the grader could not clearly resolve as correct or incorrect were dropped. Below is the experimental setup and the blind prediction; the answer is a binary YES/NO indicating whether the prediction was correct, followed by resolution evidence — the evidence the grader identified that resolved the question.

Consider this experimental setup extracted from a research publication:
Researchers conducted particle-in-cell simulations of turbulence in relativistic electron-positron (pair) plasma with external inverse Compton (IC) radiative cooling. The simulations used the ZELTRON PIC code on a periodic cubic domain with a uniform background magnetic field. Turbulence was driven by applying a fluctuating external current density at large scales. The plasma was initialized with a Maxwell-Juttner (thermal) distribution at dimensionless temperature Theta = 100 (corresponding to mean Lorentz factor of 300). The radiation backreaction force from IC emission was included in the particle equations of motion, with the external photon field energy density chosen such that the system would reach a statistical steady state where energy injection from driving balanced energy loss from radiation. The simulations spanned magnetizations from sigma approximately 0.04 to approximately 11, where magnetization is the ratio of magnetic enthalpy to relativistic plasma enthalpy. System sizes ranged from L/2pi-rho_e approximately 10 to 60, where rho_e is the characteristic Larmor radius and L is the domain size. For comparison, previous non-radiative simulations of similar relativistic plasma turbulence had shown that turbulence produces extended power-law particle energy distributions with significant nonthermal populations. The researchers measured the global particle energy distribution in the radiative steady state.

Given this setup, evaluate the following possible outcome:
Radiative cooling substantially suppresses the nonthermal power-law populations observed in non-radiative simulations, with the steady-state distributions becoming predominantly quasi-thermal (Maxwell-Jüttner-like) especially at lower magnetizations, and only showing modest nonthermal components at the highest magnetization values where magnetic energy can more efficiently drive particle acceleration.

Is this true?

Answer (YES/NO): YES